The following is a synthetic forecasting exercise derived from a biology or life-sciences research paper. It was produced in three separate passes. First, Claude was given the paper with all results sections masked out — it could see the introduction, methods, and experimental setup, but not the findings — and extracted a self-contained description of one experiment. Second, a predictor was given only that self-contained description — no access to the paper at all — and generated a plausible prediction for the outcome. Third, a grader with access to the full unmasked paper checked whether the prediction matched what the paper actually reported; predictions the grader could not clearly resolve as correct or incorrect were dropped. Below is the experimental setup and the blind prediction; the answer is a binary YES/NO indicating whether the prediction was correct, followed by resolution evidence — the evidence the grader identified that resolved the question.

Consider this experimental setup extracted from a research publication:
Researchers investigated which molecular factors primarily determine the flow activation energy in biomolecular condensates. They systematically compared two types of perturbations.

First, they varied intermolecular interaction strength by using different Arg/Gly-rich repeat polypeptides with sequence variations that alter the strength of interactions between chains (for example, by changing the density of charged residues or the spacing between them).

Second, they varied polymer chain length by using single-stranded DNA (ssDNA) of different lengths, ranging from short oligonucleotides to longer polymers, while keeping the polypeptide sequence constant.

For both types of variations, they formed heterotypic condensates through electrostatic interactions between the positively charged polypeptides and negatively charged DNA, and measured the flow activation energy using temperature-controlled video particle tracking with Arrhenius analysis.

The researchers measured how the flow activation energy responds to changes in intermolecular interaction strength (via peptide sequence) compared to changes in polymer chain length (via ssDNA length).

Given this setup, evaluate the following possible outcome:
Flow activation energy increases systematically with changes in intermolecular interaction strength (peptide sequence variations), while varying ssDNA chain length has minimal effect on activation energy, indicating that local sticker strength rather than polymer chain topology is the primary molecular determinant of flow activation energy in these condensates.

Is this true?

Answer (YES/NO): YES